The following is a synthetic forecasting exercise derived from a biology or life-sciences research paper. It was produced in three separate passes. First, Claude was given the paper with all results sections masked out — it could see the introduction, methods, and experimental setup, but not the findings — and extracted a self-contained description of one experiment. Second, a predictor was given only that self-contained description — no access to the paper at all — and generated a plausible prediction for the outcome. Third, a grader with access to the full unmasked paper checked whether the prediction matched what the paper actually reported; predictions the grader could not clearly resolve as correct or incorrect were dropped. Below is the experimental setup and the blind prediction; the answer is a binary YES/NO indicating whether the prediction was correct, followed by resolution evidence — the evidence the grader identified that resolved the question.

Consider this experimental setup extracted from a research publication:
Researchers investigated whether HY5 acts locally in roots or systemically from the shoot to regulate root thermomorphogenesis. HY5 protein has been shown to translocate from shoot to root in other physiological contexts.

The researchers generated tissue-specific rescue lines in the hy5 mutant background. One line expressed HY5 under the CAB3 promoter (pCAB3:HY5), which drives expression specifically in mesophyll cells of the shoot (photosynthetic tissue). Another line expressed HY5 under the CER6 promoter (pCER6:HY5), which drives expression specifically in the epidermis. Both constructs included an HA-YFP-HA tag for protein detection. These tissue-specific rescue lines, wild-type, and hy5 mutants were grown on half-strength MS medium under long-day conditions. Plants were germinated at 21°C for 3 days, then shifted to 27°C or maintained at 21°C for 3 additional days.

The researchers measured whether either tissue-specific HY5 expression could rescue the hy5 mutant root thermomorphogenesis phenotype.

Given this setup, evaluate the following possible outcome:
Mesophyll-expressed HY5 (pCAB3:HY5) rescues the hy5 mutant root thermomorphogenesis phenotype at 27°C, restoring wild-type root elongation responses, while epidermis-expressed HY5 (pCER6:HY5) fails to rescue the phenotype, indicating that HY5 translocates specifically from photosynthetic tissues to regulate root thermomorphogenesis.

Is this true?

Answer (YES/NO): NO